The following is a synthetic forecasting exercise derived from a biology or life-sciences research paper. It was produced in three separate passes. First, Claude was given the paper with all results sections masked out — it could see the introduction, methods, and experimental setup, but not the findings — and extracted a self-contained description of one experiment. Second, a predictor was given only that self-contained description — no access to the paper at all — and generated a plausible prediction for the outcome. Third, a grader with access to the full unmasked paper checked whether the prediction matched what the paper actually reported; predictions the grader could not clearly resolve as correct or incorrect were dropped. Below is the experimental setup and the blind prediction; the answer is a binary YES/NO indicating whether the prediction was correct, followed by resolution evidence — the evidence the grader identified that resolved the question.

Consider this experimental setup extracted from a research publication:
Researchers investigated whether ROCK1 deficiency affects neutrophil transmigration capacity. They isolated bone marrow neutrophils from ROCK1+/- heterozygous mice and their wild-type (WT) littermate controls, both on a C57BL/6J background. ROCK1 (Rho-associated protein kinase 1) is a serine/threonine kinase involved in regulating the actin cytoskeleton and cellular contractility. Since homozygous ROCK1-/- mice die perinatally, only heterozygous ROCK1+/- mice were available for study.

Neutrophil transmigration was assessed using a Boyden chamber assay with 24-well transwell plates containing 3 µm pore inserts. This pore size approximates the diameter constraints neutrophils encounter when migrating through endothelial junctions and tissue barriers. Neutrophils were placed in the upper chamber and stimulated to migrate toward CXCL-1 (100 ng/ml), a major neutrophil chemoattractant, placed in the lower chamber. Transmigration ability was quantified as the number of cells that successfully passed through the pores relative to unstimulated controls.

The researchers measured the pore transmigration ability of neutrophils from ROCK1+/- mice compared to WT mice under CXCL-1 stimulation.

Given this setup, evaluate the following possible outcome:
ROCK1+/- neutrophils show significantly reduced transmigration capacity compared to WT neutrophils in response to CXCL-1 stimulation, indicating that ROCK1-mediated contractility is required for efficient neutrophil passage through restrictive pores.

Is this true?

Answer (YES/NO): YES